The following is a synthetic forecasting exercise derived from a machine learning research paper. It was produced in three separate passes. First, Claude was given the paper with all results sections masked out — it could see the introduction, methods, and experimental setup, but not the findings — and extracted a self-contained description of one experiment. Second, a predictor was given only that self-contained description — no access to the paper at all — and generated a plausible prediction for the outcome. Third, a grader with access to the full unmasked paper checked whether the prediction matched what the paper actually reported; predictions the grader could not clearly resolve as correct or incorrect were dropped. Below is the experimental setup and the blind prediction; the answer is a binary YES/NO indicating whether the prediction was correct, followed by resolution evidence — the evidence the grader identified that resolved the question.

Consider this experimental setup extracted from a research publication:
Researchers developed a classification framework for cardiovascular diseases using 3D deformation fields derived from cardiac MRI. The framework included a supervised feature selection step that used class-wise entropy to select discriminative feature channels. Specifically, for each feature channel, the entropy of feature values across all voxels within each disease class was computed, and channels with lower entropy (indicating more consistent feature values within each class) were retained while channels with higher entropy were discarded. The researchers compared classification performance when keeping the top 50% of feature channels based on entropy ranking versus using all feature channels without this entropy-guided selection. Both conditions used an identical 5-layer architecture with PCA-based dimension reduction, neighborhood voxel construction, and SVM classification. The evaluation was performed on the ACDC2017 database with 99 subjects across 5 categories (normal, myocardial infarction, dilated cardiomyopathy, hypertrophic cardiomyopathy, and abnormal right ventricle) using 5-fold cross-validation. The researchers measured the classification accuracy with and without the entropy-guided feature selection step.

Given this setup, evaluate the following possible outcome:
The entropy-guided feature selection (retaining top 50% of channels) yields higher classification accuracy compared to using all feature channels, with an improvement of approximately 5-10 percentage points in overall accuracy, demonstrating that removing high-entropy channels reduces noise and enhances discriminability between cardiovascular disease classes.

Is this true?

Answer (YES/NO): NO